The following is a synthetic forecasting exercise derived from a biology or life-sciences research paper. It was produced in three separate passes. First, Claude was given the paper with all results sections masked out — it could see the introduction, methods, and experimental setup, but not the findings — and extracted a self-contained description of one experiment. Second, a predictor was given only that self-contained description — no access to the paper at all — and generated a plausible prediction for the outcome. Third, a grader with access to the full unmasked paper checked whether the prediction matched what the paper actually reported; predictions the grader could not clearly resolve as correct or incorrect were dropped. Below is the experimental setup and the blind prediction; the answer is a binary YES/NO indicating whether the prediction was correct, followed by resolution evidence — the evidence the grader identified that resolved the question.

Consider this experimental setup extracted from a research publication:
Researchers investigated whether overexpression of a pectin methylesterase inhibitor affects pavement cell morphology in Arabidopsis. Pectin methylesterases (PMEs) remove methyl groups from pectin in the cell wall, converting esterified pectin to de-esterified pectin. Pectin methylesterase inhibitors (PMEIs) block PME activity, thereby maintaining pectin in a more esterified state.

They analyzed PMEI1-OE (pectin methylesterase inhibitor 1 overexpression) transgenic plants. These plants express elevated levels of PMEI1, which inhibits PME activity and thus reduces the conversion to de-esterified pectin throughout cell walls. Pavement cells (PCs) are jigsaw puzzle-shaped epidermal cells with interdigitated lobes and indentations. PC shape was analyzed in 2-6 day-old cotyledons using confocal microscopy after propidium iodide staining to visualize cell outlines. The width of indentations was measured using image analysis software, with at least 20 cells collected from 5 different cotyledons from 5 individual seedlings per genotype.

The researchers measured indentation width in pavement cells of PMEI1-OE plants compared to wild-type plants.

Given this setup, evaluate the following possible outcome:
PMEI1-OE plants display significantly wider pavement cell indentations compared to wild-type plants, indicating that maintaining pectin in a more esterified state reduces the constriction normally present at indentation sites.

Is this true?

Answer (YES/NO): YES